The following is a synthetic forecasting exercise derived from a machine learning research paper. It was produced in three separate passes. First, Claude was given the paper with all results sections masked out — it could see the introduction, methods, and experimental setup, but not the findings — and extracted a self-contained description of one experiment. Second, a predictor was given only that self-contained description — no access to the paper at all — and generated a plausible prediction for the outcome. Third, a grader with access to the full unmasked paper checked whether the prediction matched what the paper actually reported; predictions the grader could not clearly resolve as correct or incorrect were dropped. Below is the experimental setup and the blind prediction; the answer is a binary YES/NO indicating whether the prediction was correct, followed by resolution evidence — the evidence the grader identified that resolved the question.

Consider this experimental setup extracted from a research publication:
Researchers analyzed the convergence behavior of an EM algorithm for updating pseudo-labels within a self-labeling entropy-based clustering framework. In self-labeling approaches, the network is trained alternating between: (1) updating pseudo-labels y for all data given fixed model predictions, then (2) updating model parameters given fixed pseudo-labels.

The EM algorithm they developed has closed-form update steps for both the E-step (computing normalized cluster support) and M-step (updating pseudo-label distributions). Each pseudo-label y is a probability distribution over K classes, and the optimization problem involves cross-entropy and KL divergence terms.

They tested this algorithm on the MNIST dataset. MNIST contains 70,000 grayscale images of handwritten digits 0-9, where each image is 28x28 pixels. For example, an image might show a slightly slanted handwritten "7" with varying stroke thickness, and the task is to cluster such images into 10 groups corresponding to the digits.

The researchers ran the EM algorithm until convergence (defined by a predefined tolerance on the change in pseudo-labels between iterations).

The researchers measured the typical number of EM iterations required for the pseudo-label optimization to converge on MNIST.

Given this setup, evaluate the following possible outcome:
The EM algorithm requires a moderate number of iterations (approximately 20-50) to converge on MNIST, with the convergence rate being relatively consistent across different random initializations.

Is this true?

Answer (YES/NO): NO